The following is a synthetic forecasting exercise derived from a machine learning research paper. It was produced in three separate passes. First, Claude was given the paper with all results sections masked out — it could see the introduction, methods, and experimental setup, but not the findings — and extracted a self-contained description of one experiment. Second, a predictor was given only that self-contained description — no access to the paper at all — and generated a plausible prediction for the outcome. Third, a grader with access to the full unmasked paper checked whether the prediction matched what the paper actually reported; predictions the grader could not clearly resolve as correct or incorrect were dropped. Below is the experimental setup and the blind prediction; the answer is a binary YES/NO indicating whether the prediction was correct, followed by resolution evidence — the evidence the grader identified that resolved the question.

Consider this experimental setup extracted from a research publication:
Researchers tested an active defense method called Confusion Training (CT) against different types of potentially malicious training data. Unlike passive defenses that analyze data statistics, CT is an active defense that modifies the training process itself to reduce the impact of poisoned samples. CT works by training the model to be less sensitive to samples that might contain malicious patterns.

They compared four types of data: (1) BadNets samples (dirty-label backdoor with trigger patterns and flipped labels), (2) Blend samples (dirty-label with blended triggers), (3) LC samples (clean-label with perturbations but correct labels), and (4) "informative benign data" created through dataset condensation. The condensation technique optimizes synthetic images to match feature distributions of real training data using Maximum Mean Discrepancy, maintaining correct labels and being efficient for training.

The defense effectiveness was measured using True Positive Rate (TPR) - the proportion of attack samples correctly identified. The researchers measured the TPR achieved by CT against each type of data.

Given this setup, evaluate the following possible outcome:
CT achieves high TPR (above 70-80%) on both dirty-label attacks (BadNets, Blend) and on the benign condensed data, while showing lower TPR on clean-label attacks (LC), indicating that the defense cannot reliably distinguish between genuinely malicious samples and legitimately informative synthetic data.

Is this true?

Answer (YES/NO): NO